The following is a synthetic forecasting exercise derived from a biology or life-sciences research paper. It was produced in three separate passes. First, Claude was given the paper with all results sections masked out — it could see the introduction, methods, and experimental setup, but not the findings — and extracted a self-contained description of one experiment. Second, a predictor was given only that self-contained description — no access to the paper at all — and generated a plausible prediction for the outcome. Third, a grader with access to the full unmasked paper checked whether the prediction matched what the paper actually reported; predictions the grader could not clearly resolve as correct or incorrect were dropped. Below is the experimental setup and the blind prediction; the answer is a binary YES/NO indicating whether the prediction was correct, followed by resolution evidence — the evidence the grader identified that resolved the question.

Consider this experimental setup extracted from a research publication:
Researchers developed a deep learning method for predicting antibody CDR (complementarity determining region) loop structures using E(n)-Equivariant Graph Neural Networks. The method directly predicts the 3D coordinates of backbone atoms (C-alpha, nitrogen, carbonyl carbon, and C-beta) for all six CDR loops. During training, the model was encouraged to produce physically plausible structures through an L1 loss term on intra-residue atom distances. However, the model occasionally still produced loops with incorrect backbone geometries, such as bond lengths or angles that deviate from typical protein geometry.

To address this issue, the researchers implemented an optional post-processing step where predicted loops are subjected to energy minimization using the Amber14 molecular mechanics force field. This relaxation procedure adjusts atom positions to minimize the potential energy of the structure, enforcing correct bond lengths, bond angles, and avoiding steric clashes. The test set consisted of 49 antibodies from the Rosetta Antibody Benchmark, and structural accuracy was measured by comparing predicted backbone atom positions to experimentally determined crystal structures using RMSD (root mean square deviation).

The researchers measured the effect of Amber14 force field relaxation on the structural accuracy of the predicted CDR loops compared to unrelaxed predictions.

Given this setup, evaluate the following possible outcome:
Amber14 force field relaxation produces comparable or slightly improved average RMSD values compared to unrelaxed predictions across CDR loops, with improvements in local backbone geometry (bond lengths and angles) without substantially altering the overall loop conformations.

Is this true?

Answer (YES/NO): NO